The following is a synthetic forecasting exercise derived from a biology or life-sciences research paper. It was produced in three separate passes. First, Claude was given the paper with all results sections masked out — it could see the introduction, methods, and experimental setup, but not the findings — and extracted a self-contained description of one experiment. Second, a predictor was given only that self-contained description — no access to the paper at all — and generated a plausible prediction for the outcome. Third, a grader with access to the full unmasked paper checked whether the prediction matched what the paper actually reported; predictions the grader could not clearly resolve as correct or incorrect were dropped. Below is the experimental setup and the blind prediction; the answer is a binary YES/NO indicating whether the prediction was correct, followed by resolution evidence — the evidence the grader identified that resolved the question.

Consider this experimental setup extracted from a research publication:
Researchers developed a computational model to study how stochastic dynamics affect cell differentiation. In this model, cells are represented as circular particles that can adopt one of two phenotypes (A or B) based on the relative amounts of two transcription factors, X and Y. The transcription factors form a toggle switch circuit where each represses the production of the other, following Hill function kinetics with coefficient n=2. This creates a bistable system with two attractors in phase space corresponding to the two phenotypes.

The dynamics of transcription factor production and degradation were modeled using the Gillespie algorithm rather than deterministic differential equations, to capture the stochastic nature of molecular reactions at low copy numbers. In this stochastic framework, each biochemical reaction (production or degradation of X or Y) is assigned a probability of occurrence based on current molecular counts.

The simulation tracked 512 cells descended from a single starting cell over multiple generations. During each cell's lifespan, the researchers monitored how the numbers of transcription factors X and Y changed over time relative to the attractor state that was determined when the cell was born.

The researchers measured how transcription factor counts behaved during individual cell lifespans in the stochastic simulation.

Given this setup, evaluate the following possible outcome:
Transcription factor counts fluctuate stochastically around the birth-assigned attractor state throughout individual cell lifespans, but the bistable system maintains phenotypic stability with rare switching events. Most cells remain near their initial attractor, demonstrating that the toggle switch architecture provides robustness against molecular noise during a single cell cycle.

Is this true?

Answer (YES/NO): NO